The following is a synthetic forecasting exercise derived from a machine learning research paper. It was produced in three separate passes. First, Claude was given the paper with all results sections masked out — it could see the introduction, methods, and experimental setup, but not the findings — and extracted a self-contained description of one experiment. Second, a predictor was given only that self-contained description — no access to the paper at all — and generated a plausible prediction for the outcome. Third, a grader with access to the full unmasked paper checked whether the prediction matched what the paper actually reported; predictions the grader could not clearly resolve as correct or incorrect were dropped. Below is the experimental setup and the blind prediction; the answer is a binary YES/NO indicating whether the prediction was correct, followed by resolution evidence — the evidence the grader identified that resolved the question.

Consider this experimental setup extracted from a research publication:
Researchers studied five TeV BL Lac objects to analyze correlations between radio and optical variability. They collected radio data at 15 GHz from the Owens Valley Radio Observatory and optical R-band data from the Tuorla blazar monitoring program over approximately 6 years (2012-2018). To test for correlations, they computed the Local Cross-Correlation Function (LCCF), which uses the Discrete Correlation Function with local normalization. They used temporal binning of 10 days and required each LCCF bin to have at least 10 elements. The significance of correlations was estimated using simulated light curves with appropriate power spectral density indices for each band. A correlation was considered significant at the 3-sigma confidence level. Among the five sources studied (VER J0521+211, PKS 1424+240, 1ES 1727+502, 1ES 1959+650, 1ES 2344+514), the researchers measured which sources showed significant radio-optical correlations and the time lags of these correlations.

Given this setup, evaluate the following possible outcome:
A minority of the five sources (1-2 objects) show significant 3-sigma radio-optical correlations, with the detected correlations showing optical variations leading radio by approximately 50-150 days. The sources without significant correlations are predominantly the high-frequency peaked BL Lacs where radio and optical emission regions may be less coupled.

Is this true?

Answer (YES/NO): NO